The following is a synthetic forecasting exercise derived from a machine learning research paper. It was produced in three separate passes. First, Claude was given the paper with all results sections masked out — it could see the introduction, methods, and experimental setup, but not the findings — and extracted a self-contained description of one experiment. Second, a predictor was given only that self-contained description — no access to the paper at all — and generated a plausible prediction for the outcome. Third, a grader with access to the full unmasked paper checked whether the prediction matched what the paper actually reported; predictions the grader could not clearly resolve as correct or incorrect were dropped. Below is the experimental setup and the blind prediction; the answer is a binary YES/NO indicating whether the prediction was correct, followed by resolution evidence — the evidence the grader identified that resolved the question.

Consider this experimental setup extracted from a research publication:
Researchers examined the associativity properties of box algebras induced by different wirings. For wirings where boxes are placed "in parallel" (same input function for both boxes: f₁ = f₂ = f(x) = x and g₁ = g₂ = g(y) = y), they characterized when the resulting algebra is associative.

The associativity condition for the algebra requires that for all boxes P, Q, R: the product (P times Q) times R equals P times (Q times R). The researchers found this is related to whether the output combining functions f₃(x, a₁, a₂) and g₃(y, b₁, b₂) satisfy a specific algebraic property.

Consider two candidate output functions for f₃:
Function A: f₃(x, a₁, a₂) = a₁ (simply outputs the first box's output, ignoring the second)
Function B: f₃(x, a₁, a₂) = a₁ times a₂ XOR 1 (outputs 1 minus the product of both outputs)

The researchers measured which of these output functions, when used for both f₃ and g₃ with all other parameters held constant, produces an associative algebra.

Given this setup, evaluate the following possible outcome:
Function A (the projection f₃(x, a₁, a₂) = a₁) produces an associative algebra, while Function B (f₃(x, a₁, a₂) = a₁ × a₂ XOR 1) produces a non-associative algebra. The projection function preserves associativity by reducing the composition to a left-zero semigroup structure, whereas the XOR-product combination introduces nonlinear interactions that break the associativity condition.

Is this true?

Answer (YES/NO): YES